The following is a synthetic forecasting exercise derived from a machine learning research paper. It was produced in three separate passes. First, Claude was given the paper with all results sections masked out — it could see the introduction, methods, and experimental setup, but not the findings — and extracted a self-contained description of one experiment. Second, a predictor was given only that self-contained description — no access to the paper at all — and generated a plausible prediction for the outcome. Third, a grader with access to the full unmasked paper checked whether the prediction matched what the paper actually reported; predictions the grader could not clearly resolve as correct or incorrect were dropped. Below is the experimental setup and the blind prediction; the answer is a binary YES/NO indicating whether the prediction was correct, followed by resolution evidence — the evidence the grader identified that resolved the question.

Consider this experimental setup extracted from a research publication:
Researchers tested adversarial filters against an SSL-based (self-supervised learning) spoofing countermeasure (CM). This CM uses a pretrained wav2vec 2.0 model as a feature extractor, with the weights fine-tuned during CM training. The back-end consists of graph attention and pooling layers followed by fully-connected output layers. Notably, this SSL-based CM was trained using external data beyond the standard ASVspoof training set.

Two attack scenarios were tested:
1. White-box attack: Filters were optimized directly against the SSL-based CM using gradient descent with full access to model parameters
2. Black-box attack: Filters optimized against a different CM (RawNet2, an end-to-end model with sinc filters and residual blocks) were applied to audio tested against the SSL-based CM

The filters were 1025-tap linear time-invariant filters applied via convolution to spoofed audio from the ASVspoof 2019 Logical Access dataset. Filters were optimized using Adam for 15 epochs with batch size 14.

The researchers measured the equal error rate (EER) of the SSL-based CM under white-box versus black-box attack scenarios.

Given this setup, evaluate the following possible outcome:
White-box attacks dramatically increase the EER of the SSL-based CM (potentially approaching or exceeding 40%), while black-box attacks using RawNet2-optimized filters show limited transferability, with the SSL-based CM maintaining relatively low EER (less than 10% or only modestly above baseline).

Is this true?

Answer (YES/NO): NO